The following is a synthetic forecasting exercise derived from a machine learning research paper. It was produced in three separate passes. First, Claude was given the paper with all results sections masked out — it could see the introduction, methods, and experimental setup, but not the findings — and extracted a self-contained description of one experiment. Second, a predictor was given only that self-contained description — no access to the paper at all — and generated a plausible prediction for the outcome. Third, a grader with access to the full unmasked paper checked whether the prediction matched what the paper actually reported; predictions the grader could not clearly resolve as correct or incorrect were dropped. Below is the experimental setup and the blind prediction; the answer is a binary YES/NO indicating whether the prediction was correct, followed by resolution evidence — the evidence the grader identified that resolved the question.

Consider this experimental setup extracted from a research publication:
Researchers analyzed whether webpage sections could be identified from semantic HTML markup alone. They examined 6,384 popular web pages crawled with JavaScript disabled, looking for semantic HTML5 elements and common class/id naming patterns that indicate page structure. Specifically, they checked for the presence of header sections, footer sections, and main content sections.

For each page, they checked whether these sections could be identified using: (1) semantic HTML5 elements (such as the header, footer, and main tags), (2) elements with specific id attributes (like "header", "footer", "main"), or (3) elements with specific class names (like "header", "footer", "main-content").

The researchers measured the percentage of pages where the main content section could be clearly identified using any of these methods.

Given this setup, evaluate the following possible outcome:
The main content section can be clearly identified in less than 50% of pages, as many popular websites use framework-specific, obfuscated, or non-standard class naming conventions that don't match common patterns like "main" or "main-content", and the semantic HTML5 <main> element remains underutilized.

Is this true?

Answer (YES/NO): YES